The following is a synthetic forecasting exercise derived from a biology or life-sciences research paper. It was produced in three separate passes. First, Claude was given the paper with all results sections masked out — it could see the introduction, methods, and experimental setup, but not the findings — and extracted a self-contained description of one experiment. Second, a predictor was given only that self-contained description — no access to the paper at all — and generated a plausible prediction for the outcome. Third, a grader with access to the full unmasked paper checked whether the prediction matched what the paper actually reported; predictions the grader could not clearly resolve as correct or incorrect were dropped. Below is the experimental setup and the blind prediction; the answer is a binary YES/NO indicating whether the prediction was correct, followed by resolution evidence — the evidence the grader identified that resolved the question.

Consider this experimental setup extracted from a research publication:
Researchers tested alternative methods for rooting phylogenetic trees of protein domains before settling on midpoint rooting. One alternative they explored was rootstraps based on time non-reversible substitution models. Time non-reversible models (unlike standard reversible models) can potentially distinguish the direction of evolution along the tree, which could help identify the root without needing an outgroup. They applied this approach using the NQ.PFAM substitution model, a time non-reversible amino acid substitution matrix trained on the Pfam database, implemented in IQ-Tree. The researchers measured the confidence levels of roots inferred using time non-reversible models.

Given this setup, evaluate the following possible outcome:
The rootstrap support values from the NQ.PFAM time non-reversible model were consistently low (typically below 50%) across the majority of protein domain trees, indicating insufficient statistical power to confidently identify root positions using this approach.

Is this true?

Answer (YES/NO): YES